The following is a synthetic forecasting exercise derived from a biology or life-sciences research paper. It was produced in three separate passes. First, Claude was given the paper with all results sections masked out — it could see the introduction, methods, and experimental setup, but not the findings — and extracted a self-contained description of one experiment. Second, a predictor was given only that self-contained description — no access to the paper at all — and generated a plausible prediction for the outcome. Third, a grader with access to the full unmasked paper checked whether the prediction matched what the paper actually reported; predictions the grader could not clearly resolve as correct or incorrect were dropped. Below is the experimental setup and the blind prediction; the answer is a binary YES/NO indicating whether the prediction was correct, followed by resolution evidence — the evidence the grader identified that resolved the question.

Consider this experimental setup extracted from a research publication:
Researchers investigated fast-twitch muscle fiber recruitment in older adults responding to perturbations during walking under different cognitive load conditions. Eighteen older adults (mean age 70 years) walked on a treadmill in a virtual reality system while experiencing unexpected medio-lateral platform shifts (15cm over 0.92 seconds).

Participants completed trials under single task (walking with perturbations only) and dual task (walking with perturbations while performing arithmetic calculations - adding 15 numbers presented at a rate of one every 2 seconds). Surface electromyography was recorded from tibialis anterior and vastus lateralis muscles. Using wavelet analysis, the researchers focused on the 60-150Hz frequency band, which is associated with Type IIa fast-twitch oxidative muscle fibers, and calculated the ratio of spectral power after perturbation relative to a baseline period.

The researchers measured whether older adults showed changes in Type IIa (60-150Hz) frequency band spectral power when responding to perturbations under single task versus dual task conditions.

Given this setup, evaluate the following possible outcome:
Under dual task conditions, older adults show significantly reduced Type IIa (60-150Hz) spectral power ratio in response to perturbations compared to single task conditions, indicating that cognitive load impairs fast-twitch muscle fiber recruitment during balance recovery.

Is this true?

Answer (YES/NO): NO